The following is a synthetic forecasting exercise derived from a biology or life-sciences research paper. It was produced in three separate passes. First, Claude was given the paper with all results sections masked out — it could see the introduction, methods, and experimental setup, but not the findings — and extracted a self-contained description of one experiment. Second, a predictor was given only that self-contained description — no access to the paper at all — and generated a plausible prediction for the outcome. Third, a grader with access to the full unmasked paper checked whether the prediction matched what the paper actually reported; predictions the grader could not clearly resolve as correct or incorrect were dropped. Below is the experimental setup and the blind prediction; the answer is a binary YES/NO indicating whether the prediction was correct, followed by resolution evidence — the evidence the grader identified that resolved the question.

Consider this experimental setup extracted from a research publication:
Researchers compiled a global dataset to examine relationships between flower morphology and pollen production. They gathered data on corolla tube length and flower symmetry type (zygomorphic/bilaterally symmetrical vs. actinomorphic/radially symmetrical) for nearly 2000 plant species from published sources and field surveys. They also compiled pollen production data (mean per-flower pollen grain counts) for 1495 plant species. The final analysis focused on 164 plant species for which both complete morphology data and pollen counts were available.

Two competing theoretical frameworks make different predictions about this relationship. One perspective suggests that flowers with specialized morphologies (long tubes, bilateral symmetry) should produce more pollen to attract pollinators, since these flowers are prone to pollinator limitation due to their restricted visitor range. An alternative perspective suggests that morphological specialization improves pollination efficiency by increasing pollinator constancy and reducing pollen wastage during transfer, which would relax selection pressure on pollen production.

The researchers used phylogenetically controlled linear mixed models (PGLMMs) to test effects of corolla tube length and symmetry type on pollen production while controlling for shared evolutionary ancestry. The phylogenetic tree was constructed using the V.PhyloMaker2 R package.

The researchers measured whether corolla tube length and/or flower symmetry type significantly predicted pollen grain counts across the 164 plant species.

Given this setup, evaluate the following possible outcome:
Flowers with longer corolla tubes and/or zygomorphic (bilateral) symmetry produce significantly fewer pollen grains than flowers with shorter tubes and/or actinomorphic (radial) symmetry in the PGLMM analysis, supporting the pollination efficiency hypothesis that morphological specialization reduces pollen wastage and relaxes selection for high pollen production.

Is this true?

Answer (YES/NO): NO